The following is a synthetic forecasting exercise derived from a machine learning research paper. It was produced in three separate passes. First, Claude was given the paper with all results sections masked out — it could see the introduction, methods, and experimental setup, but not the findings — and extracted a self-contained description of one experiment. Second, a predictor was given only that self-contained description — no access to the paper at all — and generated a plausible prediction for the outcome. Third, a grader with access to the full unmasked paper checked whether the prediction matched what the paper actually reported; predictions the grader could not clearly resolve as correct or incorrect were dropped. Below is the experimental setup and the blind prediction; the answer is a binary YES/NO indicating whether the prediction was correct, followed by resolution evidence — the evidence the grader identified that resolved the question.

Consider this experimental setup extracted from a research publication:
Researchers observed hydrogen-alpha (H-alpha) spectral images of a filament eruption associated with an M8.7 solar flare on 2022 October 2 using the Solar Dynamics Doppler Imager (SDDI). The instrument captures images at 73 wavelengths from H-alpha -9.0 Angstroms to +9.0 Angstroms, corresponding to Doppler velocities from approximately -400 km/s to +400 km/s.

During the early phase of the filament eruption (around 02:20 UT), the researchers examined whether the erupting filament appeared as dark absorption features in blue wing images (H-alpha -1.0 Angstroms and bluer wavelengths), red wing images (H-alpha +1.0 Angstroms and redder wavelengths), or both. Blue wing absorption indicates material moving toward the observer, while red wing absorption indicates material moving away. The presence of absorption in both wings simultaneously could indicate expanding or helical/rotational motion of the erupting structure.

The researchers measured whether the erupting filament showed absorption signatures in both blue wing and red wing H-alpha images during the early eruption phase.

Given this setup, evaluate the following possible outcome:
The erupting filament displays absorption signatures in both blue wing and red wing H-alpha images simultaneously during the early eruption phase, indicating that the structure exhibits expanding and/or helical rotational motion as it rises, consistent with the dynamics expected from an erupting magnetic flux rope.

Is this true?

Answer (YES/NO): YES